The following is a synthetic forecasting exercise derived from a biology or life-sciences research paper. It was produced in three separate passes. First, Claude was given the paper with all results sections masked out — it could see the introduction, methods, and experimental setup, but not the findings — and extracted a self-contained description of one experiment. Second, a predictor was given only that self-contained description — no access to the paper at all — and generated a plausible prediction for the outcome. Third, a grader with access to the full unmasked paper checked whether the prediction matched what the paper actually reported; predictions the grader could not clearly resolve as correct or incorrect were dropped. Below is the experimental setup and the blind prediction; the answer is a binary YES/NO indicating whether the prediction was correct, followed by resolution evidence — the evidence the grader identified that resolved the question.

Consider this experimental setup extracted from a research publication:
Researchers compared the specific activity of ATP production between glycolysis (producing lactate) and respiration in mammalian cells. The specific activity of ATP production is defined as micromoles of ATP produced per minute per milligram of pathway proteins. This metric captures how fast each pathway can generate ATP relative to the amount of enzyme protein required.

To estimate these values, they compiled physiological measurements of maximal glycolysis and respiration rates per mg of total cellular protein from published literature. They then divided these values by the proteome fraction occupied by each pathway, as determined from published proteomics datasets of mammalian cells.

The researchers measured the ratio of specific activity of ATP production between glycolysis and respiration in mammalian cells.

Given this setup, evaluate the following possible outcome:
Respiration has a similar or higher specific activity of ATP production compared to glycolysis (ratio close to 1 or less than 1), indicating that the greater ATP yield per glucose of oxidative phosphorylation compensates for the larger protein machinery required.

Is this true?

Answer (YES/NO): NO